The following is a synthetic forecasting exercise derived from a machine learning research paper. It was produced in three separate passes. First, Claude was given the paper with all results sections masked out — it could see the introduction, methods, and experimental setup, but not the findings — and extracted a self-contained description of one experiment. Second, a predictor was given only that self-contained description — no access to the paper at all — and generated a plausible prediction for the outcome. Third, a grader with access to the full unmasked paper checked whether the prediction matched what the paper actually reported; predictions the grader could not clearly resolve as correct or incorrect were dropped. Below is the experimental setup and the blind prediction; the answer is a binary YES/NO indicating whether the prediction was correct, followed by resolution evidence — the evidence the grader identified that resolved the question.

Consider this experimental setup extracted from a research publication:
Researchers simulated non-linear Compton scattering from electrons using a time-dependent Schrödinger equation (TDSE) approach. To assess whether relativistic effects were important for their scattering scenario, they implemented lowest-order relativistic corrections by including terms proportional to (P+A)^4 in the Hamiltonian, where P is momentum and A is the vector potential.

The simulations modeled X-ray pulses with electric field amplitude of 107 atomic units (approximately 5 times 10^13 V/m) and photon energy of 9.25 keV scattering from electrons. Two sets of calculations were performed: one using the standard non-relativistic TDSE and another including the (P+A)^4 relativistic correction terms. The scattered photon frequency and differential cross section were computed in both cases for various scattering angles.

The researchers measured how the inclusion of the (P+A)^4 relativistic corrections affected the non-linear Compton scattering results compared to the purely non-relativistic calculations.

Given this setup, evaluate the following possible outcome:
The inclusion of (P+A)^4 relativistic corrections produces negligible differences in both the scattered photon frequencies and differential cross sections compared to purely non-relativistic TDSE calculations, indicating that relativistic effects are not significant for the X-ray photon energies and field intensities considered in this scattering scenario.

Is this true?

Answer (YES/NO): YES